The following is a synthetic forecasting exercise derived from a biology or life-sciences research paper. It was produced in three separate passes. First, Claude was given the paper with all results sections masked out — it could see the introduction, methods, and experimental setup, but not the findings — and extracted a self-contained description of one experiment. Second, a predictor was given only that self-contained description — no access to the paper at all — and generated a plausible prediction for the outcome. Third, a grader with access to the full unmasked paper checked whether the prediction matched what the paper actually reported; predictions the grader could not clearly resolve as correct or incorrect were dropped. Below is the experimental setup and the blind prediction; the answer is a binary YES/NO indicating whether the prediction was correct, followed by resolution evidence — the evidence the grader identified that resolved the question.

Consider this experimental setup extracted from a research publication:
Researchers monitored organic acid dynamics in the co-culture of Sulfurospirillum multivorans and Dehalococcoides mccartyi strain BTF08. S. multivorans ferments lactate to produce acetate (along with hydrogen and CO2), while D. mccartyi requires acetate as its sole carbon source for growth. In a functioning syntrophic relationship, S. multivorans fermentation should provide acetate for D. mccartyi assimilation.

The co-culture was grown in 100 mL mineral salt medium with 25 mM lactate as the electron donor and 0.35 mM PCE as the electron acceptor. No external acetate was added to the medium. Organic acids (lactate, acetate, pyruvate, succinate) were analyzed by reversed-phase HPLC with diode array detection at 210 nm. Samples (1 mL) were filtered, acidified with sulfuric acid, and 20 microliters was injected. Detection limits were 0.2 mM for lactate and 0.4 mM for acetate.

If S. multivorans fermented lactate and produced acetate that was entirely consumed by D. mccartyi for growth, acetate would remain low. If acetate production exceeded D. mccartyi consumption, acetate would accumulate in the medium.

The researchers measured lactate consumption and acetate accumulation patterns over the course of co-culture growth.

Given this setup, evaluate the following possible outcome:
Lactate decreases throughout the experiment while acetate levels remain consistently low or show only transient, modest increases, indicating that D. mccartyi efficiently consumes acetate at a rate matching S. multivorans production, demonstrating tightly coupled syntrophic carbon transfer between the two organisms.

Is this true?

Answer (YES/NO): NO